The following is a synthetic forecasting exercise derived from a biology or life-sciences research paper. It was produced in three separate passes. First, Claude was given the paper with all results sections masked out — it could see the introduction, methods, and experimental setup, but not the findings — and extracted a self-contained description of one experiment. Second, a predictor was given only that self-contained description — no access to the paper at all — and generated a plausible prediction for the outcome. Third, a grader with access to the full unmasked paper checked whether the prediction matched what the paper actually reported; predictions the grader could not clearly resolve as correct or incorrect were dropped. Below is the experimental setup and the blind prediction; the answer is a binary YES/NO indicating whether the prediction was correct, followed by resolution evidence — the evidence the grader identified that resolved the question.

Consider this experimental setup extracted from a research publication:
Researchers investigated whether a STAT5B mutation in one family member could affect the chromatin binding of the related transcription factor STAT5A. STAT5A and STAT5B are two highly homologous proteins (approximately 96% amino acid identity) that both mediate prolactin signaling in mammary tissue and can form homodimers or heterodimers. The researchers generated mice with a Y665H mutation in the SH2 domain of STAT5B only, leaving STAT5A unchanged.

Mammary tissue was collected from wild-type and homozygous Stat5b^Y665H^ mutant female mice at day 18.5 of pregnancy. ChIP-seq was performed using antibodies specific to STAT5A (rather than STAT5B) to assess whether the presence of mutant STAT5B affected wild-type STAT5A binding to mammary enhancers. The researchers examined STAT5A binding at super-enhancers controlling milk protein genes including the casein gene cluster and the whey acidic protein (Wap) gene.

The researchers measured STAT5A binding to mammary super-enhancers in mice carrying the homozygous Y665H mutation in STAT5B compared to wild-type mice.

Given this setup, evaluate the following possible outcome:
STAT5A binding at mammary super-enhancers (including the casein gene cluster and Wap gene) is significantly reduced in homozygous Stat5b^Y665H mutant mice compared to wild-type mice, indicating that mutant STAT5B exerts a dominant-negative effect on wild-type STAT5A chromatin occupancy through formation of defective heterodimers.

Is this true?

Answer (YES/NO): YES